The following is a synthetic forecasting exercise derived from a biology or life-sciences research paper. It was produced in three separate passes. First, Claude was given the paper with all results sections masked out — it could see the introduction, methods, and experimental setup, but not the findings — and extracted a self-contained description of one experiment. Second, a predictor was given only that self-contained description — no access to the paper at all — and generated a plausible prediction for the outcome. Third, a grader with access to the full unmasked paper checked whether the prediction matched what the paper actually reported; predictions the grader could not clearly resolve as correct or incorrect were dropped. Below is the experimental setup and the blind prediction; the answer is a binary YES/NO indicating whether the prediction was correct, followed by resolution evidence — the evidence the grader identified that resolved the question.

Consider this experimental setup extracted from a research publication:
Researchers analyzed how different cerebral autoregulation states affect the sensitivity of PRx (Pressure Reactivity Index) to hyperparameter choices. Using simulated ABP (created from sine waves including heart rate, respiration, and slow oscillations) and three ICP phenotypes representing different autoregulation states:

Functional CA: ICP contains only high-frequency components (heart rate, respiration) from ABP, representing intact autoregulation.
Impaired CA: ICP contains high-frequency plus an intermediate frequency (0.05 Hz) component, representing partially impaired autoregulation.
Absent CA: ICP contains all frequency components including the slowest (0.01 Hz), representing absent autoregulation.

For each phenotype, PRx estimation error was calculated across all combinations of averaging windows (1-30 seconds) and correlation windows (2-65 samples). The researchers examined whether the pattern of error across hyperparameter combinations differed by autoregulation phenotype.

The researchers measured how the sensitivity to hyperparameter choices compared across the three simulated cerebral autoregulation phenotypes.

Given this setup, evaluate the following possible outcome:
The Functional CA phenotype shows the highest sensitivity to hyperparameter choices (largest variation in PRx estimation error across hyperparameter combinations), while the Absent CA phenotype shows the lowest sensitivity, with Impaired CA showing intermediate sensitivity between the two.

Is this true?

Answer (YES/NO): NO